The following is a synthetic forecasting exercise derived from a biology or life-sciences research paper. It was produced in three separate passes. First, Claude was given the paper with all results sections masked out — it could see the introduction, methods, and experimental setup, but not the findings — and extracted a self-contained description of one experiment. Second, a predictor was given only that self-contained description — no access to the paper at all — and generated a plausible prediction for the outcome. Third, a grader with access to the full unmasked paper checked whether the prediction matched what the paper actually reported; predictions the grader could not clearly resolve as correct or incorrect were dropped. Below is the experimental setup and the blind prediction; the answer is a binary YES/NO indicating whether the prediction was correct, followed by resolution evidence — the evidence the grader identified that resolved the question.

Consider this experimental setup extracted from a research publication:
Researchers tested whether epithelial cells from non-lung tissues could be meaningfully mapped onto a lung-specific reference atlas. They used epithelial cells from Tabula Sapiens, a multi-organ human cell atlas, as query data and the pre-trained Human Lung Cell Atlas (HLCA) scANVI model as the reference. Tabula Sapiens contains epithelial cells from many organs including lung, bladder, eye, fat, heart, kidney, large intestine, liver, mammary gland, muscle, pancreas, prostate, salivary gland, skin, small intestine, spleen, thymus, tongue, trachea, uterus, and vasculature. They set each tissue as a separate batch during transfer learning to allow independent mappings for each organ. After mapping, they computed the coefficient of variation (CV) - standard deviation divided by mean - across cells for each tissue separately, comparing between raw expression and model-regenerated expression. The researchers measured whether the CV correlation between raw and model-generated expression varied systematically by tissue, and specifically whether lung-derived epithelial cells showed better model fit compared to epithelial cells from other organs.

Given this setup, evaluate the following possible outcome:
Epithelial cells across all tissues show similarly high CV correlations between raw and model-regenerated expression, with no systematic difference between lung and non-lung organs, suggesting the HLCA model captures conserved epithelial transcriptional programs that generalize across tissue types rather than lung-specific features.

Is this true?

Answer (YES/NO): NO